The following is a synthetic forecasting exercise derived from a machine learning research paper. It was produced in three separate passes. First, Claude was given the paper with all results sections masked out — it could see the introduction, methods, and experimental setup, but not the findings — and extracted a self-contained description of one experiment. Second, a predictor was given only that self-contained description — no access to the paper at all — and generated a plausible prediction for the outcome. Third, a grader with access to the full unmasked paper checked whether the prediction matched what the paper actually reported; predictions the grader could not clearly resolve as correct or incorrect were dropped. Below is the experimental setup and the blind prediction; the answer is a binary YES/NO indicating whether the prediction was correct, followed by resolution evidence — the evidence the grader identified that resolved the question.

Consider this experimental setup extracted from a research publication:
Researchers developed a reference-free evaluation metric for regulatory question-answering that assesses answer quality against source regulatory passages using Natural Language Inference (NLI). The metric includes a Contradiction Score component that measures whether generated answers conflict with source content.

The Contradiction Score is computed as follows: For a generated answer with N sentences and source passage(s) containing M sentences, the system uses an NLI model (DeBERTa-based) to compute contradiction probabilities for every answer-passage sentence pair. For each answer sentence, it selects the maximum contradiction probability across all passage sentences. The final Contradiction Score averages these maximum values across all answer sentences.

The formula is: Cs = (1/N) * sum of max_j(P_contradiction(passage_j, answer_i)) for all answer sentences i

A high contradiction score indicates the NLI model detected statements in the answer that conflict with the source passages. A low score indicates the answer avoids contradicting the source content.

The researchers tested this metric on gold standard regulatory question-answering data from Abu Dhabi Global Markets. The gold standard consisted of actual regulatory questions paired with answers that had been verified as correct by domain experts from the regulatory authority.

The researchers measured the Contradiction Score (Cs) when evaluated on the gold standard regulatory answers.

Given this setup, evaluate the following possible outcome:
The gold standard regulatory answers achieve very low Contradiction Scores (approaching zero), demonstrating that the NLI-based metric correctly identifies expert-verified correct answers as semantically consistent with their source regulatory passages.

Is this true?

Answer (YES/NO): NO